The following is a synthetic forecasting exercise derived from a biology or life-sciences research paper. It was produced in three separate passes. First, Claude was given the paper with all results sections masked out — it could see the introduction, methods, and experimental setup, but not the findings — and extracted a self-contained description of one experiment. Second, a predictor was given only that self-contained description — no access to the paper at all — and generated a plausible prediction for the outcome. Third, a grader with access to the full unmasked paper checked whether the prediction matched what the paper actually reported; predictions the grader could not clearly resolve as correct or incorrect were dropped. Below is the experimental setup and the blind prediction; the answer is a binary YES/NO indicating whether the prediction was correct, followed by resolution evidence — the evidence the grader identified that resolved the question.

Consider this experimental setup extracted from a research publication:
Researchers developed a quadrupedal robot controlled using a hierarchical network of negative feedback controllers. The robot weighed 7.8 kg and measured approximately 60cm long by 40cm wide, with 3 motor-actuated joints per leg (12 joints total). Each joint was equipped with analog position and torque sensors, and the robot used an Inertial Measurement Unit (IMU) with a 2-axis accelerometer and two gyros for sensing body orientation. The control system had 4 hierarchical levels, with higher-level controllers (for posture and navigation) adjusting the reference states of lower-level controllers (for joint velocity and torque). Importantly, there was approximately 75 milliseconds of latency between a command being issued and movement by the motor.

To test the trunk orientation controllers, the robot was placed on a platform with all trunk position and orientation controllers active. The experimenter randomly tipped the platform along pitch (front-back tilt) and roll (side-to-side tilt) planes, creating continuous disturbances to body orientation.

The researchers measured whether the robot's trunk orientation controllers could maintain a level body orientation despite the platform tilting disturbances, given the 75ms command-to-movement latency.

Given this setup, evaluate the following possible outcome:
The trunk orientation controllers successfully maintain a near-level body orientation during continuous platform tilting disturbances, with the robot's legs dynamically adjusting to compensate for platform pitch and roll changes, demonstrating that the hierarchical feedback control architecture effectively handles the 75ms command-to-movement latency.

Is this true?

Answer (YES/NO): YES